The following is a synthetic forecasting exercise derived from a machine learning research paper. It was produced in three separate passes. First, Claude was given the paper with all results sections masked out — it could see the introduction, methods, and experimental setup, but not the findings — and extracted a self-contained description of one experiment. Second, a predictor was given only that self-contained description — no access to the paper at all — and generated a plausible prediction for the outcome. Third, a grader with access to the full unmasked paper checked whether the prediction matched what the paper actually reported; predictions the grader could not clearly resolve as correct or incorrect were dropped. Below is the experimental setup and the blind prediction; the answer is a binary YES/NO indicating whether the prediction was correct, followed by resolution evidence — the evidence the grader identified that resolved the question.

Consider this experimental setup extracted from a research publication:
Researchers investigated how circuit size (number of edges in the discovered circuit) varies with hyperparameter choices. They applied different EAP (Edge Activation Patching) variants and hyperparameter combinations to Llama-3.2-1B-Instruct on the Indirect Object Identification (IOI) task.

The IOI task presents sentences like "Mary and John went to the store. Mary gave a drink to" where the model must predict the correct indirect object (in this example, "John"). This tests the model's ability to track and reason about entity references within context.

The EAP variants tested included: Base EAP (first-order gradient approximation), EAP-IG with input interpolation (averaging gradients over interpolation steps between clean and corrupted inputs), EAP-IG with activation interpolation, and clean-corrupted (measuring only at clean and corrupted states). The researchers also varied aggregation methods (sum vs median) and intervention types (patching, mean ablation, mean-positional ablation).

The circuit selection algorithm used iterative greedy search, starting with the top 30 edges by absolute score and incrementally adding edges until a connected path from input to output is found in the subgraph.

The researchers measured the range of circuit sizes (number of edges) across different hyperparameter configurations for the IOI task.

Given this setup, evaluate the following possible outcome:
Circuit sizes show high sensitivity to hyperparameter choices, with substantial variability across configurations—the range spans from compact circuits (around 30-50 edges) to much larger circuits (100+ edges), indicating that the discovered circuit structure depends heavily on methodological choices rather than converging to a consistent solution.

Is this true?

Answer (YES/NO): NO